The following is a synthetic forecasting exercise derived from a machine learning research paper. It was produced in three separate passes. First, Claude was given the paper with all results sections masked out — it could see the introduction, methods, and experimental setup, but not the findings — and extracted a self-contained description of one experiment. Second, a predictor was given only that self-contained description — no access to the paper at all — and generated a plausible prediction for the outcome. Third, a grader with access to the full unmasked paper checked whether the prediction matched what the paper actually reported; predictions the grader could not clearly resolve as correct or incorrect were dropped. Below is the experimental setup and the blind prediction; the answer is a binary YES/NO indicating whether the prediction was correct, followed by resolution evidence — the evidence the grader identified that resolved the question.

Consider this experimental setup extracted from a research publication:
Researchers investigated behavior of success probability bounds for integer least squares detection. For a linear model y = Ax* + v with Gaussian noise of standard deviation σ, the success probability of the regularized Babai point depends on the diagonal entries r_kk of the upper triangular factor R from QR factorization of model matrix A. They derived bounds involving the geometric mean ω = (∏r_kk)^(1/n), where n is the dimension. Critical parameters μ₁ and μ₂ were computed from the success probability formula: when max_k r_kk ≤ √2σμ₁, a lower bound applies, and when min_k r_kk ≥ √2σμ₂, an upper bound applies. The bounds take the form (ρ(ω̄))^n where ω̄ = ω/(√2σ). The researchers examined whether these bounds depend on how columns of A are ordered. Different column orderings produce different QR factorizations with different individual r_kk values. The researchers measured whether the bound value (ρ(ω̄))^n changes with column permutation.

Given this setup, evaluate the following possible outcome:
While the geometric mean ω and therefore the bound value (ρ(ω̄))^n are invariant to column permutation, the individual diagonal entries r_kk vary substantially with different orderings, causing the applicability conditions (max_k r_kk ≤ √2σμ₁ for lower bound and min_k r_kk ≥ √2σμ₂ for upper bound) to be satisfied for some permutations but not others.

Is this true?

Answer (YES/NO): YES